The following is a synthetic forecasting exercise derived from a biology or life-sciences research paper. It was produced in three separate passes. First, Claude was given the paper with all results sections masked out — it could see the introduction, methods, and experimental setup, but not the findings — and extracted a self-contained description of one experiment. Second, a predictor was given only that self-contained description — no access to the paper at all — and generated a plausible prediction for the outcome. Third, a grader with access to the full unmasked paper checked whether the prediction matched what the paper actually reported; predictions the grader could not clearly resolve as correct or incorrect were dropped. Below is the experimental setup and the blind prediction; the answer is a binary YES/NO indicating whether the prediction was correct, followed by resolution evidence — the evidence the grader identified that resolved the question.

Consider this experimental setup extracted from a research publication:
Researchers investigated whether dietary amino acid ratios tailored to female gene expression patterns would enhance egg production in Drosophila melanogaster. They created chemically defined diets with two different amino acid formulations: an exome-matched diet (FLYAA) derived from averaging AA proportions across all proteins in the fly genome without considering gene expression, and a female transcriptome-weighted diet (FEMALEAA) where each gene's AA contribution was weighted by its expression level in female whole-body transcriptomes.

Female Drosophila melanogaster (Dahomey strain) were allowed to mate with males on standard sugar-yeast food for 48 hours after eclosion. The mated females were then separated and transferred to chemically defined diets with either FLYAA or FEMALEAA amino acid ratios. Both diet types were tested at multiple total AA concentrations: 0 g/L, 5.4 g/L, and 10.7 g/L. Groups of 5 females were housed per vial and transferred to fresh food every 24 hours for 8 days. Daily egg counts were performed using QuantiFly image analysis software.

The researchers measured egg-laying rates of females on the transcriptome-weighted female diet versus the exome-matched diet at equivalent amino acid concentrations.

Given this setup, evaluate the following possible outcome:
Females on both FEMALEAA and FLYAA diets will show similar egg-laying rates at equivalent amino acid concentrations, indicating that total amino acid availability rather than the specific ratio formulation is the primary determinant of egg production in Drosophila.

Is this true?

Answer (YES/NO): NO